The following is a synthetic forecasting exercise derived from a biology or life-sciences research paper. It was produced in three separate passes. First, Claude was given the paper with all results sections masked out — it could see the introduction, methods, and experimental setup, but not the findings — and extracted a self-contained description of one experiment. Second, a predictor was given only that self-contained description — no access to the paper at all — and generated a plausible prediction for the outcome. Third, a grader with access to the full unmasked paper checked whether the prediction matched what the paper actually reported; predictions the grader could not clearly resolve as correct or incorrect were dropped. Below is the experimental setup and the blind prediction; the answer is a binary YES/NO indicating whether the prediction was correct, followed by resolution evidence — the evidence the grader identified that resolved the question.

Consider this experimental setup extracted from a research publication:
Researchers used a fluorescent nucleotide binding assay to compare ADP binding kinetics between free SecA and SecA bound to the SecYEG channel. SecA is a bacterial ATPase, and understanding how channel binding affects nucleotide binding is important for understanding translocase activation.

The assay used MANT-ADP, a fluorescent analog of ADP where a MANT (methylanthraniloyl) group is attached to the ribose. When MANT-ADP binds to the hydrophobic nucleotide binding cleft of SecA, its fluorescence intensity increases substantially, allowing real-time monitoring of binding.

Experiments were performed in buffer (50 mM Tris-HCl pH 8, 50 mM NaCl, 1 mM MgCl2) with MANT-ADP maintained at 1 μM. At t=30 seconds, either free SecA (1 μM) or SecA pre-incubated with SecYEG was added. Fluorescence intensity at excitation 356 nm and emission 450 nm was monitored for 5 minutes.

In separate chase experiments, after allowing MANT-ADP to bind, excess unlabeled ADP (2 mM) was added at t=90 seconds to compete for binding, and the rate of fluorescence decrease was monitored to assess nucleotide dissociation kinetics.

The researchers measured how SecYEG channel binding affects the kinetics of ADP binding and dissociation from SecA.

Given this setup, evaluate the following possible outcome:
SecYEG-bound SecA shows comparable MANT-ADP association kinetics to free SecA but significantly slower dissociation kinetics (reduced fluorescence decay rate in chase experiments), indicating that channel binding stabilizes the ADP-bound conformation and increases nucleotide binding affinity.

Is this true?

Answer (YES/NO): NO